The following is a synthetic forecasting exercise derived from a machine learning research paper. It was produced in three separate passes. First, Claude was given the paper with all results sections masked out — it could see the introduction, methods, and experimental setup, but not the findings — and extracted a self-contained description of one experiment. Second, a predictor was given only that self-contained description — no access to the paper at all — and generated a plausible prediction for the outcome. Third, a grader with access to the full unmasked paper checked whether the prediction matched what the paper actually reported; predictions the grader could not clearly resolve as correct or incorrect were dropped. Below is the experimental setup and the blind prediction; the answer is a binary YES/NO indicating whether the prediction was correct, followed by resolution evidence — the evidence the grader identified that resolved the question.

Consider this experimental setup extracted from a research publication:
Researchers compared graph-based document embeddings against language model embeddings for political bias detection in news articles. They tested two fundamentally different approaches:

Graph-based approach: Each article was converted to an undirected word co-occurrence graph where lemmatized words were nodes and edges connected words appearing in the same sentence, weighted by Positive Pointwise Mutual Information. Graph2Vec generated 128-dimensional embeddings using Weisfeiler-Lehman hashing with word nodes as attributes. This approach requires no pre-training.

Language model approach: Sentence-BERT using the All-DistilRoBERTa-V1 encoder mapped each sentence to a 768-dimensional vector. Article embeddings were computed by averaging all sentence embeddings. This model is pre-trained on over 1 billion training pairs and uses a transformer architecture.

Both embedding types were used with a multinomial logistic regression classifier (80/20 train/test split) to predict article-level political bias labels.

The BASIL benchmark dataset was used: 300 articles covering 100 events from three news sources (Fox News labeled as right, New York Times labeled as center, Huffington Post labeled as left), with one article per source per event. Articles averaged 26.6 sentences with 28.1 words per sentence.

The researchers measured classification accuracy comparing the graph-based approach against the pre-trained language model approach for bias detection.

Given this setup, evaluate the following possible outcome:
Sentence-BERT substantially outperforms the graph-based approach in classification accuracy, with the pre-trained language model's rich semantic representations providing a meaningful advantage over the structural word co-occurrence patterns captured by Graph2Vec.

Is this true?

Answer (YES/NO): NO